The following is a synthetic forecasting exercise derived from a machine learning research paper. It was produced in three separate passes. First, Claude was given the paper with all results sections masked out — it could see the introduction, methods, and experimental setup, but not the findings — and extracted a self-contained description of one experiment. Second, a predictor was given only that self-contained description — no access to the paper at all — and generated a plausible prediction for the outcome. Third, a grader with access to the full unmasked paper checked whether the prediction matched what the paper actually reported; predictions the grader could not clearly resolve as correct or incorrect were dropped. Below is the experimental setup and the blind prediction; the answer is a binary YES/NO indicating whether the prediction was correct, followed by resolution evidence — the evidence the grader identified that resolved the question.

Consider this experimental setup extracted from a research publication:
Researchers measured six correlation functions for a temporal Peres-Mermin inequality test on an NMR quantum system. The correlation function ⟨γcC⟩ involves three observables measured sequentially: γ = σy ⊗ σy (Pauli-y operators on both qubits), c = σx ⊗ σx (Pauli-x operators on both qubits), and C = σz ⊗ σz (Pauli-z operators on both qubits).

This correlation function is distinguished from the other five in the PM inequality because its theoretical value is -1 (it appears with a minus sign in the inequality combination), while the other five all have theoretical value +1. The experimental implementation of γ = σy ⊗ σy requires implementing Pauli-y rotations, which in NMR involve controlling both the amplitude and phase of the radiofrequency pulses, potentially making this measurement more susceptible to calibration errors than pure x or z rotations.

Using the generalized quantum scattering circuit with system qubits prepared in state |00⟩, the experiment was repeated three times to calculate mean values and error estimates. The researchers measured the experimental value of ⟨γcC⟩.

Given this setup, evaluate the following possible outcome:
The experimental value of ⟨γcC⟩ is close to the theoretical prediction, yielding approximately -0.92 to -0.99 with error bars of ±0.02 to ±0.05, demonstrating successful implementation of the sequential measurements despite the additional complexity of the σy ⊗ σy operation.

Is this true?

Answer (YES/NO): NO